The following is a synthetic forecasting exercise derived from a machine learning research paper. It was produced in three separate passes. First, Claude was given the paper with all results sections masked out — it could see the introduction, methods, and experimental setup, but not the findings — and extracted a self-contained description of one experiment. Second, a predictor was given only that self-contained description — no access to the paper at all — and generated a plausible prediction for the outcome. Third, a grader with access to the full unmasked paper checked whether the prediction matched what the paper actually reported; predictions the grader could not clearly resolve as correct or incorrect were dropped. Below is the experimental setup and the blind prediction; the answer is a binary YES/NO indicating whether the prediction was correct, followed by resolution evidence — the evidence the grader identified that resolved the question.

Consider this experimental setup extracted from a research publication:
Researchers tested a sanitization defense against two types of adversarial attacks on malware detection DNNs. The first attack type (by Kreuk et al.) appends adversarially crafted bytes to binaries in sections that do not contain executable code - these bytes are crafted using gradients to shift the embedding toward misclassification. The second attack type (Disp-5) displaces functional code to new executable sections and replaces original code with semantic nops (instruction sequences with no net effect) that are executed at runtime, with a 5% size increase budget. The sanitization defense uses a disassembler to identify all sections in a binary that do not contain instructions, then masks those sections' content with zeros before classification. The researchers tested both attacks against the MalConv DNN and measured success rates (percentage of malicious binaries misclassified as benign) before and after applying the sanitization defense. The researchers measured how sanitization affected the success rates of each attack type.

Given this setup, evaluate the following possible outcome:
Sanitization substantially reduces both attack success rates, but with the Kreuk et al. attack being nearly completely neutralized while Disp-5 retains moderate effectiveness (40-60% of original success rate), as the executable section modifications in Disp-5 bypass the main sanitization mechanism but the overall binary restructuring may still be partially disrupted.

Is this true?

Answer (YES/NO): NO